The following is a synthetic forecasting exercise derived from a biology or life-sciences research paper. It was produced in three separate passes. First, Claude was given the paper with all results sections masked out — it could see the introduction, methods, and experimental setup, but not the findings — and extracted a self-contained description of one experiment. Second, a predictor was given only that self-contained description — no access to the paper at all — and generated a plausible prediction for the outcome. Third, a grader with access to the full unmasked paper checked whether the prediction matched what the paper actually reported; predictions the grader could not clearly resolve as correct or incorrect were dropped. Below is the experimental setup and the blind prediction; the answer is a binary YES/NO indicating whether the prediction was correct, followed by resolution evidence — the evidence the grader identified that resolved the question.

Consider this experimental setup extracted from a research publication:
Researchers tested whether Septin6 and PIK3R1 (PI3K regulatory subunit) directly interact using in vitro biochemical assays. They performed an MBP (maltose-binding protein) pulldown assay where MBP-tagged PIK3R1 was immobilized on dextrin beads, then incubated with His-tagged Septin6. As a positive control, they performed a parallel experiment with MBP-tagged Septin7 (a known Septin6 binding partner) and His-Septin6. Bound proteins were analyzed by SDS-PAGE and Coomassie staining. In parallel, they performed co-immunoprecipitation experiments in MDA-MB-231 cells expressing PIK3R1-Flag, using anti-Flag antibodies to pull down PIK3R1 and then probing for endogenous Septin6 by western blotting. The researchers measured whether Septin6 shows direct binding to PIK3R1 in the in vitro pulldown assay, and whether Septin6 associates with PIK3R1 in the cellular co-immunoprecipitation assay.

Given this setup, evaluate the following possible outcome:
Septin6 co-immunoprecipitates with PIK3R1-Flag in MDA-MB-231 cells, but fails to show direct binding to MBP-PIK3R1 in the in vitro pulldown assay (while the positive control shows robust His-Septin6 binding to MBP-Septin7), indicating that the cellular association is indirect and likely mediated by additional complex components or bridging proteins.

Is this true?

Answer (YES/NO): YES